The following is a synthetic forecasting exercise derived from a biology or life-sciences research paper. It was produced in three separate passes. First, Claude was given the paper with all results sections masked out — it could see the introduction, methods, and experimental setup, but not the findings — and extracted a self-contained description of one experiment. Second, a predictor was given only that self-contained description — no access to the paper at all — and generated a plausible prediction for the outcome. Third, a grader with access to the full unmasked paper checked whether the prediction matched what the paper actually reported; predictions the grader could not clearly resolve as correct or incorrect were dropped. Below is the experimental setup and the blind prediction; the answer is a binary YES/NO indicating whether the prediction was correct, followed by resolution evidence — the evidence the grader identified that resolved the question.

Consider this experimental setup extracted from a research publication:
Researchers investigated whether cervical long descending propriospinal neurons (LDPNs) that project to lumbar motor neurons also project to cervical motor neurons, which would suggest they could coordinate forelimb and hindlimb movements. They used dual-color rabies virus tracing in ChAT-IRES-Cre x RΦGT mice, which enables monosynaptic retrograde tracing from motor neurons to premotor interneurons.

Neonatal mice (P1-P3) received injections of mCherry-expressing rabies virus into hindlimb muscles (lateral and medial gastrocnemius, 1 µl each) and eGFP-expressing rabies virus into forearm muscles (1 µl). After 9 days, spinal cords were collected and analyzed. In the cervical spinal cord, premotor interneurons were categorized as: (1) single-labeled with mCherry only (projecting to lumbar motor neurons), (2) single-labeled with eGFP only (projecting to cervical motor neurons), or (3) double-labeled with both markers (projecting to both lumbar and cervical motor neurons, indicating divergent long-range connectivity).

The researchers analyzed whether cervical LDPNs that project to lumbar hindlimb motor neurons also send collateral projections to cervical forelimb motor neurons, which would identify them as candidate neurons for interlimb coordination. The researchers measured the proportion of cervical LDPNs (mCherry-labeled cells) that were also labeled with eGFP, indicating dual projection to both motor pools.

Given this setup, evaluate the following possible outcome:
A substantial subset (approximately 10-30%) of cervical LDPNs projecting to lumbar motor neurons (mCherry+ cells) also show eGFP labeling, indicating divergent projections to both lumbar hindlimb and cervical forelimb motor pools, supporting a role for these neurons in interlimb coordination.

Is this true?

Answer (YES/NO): YES